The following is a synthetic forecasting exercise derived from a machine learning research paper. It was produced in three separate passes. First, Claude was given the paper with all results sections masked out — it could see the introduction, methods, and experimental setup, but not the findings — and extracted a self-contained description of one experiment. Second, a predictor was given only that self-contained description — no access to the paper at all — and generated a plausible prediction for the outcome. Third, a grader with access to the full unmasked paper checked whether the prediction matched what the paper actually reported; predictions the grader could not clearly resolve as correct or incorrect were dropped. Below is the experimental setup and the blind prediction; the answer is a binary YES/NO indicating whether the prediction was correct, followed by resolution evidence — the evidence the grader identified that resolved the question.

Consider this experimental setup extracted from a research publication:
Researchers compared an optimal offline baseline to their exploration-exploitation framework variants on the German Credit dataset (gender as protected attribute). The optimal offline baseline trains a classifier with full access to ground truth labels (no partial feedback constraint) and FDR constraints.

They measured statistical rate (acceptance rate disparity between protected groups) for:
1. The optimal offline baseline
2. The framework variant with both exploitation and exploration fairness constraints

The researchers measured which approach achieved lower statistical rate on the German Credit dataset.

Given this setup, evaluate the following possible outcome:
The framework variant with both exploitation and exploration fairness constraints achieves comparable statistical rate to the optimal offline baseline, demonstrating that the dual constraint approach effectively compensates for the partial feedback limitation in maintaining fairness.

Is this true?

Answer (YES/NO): NO